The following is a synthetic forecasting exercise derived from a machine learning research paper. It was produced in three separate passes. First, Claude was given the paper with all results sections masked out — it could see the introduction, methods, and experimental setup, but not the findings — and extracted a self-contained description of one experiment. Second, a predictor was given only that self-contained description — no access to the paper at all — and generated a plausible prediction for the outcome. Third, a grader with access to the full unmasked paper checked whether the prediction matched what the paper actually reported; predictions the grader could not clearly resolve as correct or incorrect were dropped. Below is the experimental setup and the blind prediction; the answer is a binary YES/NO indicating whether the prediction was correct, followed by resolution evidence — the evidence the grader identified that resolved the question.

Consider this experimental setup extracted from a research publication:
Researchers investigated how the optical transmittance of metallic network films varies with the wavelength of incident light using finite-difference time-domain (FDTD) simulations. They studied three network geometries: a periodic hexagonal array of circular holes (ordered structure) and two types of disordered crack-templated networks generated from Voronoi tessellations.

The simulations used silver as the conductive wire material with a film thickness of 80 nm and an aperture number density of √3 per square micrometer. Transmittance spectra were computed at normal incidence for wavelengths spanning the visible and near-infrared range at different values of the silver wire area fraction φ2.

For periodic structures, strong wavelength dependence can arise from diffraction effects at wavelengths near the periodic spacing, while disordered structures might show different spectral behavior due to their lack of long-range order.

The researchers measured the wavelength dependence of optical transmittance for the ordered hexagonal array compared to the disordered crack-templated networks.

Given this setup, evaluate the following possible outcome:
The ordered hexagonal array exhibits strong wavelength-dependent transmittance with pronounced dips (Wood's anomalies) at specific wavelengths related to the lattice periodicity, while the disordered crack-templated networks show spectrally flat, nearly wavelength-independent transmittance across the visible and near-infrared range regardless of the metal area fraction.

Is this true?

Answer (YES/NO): NO